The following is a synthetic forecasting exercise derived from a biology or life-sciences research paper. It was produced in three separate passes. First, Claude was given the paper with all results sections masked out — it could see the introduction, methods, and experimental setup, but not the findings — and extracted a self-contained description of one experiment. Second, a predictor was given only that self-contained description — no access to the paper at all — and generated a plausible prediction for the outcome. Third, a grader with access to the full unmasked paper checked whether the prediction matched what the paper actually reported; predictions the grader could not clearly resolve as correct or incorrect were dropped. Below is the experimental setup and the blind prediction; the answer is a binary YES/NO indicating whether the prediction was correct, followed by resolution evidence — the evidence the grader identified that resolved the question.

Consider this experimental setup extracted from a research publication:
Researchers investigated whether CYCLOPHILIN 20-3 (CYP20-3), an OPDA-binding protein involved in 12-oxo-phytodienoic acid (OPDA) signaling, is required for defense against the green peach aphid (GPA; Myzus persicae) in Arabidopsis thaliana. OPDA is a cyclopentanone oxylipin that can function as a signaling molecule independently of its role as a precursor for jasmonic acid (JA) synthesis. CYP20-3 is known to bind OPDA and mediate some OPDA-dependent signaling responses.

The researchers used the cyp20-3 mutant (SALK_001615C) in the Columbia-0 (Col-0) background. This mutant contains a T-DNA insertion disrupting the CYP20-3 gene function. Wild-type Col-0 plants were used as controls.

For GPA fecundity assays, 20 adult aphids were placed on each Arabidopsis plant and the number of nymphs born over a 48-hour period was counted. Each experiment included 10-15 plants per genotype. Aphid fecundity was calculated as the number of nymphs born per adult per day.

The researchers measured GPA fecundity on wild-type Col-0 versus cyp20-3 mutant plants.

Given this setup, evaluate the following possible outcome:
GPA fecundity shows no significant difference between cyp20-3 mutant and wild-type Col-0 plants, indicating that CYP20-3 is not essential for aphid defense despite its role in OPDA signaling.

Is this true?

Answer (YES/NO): NO